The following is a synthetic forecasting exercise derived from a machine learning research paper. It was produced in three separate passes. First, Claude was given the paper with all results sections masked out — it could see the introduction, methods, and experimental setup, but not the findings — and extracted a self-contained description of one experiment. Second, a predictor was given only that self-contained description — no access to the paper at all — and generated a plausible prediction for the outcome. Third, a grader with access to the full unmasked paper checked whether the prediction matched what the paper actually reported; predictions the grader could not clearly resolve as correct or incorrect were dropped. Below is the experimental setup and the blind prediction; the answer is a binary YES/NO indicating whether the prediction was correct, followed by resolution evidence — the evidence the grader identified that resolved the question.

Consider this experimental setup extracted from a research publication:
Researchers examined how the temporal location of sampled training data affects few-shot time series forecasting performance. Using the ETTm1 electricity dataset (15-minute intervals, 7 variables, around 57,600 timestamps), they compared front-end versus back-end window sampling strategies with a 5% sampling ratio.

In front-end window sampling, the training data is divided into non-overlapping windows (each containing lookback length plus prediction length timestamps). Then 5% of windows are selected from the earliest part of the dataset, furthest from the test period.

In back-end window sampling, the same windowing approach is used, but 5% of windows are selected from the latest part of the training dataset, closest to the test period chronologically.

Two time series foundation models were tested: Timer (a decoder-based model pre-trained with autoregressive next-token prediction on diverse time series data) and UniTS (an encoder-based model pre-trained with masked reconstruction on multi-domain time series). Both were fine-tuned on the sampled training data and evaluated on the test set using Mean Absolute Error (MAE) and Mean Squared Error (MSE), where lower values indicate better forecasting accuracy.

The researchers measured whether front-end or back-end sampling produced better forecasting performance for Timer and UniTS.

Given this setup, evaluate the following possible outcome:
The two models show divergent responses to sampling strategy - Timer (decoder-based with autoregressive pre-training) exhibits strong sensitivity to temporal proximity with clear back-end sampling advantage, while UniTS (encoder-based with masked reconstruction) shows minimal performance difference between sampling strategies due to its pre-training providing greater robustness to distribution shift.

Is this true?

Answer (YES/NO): NO